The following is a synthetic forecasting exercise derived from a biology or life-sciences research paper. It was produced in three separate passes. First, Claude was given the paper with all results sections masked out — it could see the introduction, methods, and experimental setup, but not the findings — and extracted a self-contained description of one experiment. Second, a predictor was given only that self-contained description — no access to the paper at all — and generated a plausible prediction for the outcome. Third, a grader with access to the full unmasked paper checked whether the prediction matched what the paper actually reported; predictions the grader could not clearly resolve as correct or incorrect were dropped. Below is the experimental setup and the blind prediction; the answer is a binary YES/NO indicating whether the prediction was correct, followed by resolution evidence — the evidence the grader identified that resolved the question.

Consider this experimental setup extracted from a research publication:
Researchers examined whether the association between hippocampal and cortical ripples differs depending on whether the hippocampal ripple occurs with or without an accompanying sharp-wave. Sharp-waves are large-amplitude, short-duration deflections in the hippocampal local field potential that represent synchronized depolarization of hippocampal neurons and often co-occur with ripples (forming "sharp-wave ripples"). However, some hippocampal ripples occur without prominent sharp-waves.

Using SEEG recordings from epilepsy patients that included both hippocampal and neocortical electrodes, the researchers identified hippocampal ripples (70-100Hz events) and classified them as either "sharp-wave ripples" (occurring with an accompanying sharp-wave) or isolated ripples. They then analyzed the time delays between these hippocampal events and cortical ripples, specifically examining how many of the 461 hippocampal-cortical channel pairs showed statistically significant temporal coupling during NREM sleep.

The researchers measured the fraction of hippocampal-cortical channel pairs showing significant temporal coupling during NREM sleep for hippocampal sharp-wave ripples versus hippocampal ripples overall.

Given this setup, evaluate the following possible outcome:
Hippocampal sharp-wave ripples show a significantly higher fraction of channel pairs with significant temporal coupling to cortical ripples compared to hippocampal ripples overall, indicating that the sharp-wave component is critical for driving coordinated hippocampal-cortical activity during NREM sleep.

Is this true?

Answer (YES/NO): NO